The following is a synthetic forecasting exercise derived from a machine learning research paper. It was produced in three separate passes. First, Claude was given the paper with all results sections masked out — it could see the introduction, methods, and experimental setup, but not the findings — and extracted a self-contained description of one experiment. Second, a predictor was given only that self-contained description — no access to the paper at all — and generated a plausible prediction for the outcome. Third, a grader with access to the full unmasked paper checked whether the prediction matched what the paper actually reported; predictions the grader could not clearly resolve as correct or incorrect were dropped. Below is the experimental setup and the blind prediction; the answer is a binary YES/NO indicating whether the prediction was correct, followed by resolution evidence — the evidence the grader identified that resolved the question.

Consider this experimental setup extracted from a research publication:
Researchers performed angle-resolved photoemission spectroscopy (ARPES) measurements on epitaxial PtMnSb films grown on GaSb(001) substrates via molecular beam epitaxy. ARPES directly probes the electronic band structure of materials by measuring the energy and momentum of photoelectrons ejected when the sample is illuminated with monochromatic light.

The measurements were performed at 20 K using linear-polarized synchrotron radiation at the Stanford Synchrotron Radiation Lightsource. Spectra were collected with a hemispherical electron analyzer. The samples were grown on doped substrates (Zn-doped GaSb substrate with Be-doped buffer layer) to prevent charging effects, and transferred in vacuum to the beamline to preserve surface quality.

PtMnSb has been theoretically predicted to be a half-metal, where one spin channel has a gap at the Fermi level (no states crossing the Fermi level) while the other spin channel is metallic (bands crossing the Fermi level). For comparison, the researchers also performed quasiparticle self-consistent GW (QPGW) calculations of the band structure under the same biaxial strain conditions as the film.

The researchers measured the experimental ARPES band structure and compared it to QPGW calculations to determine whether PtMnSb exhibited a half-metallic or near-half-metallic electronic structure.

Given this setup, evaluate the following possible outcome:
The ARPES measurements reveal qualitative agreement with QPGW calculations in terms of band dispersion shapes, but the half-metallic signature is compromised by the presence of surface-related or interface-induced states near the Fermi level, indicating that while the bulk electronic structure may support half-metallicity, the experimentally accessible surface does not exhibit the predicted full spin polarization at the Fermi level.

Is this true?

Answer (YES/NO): NO